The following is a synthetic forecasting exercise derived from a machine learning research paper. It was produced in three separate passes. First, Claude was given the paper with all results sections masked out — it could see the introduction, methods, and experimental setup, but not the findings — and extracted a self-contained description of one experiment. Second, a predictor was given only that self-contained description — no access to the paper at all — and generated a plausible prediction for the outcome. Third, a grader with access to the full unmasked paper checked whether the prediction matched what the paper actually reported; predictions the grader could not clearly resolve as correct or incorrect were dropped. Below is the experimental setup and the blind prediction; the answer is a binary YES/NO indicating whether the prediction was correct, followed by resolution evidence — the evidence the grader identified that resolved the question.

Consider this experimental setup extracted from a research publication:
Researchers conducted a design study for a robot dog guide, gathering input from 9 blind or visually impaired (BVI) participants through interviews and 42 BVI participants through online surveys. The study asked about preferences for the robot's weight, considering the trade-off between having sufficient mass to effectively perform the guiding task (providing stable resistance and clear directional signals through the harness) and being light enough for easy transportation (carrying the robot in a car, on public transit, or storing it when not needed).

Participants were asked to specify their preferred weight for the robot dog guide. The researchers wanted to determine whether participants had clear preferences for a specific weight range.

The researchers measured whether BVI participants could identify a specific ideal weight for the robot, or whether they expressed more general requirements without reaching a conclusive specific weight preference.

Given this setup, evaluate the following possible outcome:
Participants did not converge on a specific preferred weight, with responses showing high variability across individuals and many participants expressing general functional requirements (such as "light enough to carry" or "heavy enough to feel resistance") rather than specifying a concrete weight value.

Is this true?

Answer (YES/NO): YES